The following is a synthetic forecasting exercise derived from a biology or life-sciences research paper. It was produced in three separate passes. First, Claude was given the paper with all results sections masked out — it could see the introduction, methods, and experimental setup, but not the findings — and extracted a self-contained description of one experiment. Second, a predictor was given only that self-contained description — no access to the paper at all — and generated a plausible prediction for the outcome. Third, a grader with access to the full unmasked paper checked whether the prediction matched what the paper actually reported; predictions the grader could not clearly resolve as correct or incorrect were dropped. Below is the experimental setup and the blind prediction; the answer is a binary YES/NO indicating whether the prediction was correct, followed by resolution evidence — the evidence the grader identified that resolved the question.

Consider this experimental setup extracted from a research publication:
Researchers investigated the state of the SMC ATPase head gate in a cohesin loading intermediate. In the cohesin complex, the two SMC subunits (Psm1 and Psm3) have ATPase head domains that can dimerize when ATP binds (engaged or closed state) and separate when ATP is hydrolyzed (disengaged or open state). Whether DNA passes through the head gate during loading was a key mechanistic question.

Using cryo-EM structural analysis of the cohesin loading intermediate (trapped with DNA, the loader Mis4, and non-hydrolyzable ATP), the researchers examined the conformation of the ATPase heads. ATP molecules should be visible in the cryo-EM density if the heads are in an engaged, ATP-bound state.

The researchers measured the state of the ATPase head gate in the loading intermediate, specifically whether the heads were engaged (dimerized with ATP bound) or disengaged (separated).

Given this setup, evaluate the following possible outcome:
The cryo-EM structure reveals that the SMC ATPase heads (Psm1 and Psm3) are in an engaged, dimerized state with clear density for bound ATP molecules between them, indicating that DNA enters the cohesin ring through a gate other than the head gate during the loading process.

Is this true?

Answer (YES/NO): YES